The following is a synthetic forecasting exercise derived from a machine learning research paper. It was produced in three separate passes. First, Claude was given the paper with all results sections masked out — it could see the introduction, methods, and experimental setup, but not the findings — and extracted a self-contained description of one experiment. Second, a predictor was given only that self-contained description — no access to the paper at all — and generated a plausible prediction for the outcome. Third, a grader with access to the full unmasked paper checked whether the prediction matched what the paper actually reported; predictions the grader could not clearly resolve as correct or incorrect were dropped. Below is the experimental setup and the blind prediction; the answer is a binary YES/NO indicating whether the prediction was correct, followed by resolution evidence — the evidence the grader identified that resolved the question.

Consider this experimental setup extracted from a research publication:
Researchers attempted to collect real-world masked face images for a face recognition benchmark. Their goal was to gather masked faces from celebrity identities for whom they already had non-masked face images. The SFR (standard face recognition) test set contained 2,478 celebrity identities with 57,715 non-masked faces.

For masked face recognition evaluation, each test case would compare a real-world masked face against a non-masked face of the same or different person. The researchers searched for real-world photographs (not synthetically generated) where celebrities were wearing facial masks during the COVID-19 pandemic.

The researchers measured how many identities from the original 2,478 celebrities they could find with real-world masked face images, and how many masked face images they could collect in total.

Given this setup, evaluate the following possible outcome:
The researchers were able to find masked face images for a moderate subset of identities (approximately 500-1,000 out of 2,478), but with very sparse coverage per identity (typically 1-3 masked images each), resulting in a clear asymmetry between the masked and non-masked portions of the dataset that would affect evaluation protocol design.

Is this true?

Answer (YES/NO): NO